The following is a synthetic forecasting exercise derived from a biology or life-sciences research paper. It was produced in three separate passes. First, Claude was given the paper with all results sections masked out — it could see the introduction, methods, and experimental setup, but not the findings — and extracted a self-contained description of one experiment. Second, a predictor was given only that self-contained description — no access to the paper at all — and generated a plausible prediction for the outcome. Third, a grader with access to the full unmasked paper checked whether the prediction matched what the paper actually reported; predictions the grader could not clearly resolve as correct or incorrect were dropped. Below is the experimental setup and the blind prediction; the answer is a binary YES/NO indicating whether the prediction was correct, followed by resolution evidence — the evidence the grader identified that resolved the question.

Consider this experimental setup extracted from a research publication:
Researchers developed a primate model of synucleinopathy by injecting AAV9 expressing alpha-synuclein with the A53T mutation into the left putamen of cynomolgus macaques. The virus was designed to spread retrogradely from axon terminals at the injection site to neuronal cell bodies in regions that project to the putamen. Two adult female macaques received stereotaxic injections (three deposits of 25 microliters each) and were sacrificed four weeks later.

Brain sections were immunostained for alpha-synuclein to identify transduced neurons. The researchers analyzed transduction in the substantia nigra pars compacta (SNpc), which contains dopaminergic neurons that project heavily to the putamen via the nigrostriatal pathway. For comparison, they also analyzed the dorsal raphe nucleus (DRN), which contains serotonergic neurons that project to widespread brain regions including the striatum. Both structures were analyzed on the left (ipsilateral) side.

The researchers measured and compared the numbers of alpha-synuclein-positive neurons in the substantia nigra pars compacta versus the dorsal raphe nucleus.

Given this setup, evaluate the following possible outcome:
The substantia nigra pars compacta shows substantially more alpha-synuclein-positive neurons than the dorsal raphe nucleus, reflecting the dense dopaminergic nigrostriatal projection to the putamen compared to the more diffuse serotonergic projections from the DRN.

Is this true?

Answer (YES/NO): YES